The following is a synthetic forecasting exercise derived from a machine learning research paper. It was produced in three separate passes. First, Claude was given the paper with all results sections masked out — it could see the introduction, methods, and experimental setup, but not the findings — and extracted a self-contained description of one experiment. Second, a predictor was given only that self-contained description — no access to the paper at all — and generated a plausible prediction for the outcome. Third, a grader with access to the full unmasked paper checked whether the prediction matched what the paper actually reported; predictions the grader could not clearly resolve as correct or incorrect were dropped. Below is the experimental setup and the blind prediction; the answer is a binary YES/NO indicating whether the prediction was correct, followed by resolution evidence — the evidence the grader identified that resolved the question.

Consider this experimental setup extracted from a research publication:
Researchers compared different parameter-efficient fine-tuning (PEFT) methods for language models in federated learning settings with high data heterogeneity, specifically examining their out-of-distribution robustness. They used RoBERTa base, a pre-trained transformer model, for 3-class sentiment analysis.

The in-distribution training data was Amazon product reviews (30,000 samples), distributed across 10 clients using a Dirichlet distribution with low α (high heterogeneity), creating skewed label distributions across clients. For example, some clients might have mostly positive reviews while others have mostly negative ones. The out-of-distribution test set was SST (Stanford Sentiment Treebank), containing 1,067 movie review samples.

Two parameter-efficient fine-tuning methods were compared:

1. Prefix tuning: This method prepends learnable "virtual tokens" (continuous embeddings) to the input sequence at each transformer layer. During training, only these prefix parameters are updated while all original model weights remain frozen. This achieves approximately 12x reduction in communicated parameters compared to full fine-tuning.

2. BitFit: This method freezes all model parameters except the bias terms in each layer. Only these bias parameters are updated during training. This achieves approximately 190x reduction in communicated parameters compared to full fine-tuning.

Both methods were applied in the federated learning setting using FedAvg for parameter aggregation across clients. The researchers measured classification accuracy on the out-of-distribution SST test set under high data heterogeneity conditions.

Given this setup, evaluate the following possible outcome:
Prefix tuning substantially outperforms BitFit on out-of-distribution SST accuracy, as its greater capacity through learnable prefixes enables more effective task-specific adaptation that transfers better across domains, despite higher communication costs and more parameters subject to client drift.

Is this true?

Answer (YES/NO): NO